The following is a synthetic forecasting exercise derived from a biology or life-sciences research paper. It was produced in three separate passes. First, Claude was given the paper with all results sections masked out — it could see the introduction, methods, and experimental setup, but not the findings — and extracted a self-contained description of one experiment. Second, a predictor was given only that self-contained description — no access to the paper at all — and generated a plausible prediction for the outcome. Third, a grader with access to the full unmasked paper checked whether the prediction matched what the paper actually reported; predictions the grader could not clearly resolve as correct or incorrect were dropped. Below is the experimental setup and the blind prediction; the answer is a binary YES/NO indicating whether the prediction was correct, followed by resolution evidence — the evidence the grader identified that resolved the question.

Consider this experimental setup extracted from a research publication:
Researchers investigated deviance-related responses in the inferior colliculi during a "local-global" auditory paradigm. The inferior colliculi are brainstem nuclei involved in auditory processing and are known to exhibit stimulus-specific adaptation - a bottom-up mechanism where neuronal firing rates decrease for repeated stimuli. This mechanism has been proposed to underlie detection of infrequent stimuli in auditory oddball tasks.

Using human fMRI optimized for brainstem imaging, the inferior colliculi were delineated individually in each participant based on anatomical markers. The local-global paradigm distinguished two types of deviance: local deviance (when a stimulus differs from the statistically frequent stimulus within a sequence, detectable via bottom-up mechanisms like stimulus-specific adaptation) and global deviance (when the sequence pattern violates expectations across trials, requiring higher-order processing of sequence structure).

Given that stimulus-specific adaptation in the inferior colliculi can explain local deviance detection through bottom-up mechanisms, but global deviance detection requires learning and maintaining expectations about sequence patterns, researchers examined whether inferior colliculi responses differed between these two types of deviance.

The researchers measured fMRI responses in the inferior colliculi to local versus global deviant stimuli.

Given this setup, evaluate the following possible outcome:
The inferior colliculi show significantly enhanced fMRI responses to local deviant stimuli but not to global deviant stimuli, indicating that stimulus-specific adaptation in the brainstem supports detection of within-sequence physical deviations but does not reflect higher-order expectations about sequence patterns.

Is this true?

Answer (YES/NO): NO